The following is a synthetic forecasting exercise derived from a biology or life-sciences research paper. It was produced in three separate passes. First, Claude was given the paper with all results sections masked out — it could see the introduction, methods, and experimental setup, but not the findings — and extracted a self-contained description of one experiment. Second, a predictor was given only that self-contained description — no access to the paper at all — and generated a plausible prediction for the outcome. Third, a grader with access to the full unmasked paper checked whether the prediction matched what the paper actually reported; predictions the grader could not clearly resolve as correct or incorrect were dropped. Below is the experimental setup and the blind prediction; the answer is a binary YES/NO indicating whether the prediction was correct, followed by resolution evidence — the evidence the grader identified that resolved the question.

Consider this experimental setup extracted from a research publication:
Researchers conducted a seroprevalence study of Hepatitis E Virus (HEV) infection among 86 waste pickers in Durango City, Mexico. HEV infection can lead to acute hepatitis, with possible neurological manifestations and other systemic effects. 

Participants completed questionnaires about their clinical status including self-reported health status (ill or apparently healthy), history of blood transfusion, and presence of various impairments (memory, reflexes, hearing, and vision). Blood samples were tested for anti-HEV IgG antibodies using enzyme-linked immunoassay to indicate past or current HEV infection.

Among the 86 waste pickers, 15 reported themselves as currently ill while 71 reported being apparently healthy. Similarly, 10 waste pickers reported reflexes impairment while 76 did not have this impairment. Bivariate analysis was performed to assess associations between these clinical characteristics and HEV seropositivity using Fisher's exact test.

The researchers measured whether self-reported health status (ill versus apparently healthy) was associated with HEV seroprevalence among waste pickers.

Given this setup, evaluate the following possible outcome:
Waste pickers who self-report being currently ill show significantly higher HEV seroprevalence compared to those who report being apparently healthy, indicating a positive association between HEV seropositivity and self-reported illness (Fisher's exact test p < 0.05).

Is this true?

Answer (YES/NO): YES